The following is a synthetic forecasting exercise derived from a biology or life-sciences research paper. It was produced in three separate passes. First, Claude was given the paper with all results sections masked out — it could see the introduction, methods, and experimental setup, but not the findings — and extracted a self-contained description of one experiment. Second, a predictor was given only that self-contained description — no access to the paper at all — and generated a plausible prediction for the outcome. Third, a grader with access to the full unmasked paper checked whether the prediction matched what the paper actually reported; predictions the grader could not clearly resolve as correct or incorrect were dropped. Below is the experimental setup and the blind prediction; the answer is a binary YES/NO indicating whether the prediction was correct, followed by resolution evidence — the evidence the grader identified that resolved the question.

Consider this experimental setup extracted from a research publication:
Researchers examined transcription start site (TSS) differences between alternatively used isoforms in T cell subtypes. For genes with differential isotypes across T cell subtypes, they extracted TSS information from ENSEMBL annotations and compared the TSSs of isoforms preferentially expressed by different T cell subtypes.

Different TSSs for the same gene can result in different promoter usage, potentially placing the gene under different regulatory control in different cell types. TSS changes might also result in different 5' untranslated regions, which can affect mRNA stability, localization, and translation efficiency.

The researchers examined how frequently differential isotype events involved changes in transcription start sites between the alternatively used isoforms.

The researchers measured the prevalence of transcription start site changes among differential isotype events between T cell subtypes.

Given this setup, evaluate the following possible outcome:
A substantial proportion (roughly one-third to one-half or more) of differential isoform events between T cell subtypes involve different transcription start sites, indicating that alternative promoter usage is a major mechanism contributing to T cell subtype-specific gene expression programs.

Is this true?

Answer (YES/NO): NO